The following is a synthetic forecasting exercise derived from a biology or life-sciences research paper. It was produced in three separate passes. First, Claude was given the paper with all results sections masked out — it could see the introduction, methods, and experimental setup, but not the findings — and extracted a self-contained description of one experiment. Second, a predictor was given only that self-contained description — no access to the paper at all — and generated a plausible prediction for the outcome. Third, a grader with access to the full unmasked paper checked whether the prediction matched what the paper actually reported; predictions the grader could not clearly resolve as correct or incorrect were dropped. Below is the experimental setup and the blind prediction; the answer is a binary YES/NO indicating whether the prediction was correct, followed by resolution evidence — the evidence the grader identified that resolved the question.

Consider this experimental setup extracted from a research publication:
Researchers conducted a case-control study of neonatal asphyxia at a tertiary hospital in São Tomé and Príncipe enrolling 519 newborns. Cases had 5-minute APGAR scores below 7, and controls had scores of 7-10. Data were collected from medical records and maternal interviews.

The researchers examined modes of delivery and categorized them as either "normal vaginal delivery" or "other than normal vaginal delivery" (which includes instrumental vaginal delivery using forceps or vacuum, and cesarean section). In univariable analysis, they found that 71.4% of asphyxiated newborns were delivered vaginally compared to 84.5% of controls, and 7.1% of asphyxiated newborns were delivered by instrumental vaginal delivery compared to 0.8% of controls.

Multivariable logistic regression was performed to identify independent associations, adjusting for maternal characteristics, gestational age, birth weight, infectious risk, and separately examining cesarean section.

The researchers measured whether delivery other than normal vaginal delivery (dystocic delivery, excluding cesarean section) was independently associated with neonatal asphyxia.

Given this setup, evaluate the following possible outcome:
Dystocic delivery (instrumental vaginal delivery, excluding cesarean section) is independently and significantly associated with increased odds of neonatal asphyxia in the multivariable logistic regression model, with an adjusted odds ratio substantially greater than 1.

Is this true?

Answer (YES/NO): YES